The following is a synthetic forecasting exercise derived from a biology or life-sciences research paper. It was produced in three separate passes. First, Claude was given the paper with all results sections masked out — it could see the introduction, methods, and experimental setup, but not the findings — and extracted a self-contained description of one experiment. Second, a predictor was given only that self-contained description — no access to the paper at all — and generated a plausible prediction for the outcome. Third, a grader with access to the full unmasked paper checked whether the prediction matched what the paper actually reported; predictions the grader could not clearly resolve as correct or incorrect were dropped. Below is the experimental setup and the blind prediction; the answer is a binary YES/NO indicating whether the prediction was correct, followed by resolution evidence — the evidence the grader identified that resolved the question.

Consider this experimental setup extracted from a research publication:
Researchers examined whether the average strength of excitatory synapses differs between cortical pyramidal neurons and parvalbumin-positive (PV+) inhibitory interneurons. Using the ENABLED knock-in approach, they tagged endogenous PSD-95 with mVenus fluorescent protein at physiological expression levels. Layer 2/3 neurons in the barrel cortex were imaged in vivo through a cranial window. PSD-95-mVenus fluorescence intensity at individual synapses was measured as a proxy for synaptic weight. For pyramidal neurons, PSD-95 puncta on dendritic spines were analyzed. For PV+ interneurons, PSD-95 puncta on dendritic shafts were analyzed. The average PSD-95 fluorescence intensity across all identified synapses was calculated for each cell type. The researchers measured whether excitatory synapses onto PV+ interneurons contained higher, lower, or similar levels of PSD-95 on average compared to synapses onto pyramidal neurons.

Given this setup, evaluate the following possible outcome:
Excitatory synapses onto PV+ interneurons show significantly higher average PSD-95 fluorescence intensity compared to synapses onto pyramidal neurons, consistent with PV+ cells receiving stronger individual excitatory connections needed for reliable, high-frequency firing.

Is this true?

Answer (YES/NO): NO